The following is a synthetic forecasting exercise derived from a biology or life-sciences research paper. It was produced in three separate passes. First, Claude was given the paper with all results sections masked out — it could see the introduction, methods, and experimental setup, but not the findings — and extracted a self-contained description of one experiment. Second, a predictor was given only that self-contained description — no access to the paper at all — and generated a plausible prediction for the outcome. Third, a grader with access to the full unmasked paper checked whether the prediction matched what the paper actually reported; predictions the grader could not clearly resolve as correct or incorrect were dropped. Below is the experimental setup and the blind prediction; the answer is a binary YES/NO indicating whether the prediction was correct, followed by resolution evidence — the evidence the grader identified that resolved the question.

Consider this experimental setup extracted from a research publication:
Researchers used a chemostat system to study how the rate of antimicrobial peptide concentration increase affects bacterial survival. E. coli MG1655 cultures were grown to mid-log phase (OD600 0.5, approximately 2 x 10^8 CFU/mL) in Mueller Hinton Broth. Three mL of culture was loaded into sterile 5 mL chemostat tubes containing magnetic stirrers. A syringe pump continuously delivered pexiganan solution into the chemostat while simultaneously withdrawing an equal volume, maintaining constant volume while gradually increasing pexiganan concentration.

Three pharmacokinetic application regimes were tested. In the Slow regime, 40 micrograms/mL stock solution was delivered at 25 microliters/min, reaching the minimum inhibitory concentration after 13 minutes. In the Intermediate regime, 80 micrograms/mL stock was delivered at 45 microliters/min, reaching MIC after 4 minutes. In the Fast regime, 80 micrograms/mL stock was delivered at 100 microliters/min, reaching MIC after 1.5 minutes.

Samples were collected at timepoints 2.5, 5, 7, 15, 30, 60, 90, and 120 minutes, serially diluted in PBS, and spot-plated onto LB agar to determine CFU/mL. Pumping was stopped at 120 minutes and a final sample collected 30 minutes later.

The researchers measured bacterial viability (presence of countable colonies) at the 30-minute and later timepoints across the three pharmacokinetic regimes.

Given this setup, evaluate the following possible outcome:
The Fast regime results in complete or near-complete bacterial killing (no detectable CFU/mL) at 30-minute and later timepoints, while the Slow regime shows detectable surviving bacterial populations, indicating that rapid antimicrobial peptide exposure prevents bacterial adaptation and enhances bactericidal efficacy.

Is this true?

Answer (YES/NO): YES